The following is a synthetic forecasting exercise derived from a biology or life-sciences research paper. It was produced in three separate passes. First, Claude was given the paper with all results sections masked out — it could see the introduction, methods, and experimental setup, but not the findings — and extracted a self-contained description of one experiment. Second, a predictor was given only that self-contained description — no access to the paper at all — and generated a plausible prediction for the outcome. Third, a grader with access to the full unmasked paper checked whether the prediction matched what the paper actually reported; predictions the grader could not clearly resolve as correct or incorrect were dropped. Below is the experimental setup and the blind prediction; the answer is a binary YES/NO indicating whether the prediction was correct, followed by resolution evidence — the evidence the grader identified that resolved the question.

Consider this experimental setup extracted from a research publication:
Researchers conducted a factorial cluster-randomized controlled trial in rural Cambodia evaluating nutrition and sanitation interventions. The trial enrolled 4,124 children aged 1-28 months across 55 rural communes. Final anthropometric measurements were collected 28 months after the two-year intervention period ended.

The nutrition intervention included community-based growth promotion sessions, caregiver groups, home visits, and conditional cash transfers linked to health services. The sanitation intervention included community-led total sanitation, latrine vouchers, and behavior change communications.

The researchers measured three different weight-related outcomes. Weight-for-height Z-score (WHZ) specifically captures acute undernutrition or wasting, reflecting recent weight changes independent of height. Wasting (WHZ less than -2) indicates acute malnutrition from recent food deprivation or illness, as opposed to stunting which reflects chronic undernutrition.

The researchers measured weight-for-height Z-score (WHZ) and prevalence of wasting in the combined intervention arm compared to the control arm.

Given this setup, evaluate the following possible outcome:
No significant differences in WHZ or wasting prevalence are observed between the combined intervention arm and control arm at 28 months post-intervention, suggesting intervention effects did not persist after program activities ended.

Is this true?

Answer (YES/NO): NO